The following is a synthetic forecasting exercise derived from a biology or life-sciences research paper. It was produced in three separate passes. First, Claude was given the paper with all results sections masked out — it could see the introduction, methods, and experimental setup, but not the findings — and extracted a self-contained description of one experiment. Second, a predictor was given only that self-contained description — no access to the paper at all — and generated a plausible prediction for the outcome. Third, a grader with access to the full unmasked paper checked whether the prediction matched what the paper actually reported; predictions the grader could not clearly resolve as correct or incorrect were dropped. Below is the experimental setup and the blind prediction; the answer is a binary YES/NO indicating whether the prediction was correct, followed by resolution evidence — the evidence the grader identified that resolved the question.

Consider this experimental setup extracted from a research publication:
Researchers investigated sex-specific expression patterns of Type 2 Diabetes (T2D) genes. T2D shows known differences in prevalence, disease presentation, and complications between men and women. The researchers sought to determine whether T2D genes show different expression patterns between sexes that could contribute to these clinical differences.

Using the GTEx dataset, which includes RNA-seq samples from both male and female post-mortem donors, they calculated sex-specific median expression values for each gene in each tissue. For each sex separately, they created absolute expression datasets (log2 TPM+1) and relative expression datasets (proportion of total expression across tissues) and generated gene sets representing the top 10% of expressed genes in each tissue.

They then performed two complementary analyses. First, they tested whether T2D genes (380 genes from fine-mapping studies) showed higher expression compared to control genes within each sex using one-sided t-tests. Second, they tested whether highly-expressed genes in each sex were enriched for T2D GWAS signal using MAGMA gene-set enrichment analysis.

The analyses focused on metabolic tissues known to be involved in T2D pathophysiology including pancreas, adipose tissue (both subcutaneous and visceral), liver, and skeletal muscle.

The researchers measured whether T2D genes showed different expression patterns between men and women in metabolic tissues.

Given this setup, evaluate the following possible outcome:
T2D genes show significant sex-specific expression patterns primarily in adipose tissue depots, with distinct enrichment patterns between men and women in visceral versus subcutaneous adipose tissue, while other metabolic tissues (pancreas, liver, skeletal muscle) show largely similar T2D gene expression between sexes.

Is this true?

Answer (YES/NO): NO